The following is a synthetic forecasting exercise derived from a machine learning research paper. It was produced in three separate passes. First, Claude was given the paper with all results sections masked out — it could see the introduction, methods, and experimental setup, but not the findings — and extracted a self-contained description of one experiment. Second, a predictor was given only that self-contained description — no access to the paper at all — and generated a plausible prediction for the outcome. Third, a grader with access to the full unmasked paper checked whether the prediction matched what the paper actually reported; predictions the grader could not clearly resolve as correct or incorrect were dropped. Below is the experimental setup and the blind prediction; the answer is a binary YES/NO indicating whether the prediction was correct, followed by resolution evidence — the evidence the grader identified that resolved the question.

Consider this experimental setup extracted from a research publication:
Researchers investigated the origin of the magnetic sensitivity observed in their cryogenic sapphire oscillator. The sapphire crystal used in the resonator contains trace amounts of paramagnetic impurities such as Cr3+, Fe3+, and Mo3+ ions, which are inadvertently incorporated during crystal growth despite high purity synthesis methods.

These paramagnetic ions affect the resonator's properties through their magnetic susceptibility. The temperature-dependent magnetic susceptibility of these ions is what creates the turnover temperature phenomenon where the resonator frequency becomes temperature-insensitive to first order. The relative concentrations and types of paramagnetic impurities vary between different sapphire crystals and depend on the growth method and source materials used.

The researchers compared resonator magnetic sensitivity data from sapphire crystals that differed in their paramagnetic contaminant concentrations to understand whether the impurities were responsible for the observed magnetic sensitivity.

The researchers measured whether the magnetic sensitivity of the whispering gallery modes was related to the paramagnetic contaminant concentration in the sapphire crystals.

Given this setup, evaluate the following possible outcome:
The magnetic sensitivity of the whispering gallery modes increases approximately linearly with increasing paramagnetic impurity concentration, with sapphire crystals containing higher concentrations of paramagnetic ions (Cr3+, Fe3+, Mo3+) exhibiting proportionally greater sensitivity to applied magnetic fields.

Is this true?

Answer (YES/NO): NO